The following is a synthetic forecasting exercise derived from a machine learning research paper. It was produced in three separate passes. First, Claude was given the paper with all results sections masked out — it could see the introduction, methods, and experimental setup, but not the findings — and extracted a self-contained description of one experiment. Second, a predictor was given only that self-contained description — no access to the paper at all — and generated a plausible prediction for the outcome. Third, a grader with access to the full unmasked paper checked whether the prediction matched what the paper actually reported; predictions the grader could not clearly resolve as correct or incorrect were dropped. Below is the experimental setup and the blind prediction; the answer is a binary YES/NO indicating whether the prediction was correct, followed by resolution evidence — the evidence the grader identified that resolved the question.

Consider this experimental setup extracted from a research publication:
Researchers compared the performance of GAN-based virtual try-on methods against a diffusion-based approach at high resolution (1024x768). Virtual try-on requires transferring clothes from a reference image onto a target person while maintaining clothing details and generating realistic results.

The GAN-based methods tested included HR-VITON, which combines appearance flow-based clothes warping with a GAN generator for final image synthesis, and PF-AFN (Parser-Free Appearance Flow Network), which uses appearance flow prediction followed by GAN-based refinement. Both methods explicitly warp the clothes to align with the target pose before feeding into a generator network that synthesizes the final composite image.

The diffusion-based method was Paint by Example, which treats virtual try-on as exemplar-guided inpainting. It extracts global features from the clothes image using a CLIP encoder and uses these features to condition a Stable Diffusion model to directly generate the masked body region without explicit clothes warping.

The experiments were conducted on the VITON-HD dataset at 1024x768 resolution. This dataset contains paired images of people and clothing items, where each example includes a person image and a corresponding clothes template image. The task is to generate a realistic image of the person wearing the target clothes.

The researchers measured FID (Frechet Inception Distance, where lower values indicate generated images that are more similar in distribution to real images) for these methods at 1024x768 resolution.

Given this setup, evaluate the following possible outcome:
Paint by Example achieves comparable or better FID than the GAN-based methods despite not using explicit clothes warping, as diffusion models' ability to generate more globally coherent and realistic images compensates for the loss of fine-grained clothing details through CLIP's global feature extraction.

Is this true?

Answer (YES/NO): NO